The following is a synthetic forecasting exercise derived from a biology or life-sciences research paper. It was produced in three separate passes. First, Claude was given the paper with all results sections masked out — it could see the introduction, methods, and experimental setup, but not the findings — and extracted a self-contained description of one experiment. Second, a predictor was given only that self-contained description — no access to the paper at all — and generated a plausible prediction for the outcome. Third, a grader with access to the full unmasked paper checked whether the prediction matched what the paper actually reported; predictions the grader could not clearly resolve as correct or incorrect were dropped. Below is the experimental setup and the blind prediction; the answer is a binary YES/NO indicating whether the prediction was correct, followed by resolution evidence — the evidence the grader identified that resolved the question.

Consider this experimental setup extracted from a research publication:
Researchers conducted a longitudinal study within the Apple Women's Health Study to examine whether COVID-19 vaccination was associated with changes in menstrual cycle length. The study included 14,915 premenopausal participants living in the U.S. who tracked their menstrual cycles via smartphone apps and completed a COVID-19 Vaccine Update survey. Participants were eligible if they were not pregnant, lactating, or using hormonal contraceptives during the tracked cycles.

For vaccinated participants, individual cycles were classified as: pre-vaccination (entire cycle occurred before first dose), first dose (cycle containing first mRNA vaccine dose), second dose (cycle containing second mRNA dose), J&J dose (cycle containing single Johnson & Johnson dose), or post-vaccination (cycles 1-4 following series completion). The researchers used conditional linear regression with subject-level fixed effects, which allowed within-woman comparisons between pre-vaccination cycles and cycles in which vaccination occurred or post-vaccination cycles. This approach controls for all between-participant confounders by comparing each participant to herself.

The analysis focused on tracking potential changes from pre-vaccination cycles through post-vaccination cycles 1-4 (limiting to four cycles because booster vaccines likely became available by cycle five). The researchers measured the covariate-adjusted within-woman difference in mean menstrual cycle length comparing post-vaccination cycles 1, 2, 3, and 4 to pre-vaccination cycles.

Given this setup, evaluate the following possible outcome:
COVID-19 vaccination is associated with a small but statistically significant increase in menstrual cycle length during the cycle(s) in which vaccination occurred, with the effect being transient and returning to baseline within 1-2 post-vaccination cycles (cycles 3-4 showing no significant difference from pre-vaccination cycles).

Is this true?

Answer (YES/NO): YES